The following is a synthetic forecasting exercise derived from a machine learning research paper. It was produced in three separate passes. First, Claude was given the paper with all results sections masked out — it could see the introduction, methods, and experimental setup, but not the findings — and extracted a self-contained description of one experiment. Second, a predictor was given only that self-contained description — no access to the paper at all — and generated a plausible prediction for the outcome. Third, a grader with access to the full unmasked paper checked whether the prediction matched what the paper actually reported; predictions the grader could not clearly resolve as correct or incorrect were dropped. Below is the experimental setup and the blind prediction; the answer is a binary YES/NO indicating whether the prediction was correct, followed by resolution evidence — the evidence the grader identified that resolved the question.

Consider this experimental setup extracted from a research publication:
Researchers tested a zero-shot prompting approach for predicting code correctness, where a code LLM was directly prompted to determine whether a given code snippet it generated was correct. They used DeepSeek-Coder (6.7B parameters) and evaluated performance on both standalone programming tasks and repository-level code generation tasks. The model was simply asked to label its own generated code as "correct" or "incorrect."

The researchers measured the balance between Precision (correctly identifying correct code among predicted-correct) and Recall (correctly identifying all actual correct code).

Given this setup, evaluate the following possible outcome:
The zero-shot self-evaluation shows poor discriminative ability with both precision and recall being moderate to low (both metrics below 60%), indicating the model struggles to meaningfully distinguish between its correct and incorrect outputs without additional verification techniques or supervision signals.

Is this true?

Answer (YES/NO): NO